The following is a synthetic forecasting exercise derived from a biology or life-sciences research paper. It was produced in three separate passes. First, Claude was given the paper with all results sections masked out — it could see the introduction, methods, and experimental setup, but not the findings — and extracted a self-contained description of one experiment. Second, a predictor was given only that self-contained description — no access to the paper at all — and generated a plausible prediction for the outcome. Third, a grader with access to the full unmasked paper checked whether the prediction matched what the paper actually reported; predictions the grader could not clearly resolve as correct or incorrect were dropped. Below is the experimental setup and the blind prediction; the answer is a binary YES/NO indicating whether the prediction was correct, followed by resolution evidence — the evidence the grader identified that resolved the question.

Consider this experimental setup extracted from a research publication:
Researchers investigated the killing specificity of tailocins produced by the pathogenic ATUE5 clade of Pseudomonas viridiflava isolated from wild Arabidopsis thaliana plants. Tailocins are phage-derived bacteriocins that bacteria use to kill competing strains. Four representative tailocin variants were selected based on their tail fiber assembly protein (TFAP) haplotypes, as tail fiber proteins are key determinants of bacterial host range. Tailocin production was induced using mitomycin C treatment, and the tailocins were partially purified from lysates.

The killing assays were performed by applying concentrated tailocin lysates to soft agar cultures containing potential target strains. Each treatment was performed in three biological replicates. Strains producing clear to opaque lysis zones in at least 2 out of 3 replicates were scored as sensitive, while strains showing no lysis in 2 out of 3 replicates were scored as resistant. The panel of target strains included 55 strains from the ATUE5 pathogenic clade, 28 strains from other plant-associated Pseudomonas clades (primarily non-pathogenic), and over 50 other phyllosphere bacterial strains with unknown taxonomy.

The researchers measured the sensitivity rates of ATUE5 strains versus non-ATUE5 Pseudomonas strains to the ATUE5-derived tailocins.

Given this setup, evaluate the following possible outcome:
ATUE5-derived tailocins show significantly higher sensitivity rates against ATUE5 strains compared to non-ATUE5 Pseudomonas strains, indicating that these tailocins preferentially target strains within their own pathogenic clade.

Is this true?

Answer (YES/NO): YES